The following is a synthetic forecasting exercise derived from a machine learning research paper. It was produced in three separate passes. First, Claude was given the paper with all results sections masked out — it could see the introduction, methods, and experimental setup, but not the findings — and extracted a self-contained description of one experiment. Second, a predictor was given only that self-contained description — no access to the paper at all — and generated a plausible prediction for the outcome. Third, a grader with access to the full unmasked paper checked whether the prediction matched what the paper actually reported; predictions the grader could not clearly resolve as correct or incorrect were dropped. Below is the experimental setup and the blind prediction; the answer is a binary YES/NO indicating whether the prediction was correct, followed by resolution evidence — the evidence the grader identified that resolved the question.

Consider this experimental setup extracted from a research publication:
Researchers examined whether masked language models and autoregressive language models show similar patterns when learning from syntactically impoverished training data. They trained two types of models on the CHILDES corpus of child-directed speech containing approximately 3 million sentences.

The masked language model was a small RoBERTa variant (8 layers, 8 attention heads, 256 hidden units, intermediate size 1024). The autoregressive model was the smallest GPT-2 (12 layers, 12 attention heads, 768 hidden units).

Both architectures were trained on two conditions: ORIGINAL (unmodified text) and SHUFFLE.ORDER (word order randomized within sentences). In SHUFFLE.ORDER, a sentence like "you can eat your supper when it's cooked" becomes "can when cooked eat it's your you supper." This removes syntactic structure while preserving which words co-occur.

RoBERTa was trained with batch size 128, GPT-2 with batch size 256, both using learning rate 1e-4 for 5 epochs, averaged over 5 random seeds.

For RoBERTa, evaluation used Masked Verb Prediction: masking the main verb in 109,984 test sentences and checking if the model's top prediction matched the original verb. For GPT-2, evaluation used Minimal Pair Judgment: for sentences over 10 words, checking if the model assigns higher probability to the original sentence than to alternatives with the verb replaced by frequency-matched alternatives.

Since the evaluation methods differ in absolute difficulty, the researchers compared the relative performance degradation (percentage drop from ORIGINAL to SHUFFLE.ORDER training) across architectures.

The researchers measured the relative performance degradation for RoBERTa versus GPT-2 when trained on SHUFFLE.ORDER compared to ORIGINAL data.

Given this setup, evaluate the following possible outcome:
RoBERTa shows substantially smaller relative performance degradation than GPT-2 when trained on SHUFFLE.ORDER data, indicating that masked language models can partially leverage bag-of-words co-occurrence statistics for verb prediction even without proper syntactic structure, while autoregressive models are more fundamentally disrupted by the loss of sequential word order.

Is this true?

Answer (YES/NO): NO